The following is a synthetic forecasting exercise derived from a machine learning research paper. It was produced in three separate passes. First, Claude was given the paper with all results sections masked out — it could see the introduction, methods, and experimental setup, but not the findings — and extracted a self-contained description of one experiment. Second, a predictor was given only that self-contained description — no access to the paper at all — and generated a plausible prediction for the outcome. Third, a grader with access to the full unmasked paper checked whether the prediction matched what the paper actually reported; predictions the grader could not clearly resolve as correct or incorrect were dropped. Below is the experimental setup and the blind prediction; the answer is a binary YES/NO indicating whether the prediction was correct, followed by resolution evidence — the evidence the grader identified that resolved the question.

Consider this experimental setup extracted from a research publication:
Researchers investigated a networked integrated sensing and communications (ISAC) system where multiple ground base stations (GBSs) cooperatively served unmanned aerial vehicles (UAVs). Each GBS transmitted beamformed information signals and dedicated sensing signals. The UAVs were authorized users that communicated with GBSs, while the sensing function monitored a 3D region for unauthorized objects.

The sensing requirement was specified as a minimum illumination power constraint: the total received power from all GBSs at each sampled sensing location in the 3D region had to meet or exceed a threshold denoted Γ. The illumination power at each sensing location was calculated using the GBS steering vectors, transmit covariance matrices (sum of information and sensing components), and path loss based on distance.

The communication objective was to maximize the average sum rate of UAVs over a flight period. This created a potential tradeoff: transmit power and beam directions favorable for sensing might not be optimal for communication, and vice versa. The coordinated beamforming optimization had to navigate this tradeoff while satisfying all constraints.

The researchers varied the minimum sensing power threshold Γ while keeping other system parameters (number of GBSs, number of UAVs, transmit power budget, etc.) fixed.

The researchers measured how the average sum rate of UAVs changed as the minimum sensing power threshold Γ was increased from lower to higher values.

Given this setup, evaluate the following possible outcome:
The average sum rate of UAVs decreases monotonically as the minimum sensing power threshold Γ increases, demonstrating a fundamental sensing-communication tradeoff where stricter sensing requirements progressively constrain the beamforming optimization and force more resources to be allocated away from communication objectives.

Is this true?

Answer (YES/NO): YES